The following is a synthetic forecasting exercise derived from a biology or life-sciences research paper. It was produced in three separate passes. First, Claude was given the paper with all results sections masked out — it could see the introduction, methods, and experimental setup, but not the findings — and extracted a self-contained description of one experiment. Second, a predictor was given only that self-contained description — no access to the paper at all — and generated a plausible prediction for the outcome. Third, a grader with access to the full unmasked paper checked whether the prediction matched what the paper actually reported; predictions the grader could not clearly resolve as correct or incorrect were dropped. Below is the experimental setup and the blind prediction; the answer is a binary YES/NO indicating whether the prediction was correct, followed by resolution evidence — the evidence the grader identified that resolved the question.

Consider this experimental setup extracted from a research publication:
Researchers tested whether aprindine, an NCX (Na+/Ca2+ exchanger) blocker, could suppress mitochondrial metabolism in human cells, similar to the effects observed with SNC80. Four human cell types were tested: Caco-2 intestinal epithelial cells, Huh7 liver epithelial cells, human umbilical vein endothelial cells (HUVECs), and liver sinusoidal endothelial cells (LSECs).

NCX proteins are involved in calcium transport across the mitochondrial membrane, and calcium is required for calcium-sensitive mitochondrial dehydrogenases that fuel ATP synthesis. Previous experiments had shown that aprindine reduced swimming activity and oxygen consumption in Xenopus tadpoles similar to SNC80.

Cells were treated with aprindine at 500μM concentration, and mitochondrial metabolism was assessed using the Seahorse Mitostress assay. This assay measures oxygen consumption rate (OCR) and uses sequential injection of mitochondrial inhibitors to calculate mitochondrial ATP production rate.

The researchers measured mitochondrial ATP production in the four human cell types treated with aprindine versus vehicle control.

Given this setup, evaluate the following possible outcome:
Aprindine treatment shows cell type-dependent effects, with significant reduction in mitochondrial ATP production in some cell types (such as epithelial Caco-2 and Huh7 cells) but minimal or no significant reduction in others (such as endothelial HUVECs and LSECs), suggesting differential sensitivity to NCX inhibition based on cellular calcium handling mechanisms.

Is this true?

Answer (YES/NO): NO